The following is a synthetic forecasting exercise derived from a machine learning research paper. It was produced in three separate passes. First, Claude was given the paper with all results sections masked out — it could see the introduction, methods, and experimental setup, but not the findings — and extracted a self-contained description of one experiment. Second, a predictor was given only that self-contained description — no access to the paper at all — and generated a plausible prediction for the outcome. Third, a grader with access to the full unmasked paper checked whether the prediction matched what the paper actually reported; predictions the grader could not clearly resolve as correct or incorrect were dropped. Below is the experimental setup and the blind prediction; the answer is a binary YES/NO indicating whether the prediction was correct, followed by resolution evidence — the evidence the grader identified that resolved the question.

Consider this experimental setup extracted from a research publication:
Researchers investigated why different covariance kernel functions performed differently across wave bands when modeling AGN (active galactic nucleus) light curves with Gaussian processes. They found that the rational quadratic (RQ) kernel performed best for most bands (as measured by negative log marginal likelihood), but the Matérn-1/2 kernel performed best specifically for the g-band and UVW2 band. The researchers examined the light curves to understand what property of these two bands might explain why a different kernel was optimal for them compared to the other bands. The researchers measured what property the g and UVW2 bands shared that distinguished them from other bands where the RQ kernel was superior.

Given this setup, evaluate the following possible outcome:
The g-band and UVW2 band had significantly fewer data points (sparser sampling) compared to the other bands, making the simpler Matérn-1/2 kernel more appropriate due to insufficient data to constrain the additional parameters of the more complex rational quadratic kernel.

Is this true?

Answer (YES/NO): NO